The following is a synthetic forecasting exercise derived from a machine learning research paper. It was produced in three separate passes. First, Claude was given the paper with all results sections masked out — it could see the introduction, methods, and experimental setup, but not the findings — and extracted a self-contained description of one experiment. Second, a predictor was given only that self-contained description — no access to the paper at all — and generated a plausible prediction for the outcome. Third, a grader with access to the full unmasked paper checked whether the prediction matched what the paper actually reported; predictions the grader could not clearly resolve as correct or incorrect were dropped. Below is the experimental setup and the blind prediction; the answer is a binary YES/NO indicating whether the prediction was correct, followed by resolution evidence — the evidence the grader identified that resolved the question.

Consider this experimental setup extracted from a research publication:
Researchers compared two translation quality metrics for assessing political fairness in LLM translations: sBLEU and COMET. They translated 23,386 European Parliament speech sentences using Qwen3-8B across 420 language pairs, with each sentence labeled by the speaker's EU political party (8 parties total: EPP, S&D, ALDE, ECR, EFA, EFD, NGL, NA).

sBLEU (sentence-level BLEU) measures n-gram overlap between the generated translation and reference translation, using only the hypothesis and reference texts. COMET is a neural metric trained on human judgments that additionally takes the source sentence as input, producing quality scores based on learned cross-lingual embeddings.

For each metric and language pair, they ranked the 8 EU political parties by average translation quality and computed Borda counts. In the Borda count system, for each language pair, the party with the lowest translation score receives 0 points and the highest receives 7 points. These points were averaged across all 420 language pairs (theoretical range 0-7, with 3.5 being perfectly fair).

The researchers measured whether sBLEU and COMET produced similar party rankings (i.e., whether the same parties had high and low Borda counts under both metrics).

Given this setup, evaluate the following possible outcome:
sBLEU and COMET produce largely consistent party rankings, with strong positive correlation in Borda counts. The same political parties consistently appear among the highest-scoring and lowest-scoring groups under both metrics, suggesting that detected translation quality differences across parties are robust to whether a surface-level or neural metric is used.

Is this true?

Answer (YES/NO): YES